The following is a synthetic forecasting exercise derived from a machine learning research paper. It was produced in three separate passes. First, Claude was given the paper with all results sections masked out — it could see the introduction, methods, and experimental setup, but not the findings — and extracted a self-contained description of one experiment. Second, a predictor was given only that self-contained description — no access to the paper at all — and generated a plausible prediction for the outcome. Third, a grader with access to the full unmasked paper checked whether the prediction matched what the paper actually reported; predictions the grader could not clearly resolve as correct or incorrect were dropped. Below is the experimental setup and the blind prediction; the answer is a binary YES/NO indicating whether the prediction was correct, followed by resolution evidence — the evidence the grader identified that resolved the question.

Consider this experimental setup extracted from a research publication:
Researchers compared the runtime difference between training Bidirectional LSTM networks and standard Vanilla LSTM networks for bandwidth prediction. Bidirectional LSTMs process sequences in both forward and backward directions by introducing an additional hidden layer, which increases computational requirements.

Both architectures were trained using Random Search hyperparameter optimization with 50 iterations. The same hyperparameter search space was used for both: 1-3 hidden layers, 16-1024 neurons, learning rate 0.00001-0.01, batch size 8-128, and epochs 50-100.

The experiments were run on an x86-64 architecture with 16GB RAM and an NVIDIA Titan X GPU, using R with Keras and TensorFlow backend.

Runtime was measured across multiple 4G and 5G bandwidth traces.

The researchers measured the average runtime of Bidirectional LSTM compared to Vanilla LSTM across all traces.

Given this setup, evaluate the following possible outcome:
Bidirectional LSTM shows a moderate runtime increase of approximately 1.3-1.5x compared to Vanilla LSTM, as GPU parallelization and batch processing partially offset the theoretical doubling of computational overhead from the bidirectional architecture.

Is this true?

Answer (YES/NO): NO